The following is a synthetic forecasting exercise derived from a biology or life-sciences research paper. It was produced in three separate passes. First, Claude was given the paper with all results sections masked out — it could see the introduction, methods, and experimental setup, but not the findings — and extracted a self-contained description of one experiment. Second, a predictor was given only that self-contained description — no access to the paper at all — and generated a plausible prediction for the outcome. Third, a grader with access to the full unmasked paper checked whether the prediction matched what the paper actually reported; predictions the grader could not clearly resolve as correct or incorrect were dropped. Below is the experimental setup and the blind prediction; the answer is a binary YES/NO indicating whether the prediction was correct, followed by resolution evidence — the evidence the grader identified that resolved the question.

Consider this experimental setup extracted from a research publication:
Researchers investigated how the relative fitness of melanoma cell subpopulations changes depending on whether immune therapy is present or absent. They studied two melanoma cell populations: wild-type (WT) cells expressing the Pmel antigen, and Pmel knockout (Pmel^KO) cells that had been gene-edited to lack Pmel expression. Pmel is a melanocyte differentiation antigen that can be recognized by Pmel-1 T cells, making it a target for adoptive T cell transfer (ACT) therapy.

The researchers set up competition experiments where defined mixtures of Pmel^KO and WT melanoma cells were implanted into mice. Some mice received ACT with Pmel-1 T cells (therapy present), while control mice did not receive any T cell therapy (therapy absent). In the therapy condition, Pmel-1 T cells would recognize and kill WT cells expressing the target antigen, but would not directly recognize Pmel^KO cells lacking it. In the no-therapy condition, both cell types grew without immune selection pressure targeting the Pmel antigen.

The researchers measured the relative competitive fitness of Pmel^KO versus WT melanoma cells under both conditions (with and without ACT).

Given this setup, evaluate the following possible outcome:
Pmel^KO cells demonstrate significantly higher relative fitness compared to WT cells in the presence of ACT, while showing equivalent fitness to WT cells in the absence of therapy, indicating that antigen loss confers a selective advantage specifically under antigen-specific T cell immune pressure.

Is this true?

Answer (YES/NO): NO